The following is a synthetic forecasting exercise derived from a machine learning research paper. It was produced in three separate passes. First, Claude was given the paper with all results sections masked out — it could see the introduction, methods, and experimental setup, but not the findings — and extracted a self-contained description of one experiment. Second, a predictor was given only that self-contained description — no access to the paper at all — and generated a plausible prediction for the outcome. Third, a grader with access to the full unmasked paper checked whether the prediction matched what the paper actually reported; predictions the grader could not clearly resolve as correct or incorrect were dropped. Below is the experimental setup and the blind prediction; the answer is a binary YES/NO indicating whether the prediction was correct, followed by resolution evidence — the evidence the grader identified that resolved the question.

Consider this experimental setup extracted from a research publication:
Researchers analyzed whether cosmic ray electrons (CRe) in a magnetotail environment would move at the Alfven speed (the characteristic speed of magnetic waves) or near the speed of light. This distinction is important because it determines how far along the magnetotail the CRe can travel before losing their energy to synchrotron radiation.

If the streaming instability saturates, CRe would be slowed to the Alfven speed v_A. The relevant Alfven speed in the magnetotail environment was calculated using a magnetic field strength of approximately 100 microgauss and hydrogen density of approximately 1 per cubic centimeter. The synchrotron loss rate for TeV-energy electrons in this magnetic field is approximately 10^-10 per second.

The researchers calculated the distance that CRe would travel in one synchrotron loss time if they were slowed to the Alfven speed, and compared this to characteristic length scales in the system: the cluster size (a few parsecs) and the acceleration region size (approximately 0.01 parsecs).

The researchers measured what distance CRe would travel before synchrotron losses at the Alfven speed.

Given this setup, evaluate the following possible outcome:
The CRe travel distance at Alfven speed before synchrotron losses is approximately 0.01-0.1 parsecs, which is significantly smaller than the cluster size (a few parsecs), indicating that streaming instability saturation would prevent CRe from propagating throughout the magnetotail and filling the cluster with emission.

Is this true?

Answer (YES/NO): YES